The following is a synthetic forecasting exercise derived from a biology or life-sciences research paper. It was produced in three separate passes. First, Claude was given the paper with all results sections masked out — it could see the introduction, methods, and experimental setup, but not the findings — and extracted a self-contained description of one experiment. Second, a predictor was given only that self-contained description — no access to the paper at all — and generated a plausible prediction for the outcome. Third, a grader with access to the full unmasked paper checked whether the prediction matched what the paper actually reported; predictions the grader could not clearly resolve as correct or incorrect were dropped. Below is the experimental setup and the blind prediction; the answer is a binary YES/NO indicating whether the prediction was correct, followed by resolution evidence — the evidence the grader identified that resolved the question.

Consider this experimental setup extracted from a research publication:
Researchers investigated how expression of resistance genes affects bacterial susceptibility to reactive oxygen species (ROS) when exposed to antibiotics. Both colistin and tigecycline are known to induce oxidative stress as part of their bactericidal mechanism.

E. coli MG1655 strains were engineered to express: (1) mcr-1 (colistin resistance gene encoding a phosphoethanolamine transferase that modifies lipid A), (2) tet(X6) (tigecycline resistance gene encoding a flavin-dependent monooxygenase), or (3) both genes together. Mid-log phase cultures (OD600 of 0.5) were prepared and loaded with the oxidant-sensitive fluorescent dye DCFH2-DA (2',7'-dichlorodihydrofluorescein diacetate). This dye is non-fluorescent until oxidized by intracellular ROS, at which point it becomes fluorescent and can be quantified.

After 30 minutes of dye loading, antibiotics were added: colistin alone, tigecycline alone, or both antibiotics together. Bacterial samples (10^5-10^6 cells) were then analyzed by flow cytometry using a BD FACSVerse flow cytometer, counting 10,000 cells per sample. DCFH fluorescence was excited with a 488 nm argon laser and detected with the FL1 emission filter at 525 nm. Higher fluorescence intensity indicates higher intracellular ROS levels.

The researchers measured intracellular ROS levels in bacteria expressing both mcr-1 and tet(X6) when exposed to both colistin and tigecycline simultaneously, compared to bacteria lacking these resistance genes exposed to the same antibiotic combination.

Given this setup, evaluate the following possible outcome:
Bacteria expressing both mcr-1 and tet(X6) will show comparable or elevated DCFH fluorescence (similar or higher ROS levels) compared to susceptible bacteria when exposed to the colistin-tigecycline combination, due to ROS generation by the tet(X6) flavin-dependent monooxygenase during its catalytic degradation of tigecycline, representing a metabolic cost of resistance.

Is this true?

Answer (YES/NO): NO